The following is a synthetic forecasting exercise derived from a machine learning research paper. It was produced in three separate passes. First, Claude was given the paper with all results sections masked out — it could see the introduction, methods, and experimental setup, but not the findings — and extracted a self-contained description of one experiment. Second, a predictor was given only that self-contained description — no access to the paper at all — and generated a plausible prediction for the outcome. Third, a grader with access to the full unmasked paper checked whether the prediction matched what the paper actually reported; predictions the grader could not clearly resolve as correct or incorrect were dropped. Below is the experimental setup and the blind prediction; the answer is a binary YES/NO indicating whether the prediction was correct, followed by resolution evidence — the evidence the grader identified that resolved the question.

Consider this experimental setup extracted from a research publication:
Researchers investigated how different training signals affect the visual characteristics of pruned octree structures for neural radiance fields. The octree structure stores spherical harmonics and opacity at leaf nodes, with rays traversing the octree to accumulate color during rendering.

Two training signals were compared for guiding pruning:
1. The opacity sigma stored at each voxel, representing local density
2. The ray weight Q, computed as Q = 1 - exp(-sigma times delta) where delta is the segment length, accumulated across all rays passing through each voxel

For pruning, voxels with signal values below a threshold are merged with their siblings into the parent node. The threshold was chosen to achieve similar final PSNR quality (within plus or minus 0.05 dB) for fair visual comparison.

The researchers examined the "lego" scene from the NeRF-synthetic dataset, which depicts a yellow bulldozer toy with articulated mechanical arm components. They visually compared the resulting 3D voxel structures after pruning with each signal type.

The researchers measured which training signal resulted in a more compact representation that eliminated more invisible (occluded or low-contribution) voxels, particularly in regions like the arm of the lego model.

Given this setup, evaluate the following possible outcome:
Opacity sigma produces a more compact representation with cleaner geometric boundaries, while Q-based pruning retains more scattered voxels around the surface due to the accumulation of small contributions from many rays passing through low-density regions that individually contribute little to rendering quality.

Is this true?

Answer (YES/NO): NO